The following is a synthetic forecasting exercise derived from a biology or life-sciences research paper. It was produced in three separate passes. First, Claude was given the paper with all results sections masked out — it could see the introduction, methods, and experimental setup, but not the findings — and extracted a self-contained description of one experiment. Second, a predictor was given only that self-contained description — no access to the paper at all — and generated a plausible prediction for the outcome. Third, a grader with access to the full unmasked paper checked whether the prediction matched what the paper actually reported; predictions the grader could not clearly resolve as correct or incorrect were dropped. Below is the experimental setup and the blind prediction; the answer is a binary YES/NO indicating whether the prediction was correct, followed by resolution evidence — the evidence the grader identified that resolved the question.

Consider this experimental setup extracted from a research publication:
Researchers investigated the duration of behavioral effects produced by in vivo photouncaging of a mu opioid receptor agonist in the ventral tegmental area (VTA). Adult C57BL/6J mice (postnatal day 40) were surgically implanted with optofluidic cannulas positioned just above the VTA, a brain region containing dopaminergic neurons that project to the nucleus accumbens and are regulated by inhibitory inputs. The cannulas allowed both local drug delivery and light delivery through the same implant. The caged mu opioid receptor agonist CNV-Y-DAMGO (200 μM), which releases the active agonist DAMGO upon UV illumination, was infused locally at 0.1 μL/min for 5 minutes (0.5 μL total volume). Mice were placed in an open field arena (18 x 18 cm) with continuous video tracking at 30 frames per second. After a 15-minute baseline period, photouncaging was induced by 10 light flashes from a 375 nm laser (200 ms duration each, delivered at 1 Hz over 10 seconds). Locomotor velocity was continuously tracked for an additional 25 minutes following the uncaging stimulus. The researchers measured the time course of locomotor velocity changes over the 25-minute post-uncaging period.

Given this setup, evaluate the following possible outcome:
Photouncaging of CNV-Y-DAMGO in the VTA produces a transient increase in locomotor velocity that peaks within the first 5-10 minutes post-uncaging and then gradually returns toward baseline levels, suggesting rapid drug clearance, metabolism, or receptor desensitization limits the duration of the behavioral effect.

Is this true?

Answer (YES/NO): NO